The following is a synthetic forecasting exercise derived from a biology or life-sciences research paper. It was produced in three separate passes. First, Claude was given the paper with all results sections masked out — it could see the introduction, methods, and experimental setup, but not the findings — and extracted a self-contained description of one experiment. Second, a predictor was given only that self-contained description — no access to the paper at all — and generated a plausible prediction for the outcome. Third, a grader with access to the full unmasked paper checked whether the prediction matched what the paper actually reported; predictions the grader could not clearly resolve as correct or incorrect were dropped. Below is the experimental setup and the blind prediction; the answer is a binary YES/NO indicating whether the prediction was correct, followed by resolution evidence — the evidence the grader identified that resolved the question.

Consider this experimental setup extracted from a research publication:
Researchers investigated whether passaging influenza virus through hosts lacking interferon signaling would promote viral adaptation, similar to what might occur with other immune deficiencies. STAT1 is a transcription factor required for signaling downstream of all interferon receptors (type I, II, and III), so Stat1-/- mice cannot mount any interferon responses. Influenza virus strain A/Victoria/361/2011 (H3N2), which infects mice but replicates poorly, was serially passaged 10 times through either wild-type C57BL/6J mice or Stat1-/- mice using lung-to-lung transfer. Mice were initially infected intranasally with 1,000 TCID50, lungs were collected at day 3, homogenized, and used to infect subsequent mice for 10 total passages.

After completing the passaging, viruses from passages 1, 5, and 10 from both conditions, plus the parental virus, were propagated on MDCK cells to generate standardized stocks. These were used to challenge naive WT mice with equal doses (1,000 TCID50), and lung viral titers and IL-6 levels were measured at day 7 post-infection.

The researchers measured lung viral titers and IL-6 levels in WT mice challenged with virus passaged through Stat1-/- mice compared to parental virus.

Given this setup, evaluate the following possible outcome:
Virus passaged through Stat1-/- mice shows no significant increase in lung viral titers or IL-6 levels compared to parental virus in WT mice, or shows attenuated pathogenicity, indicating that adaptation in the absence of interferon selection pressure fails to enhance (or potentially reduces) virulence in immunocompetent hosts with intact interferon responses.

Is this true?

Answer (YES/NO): YES